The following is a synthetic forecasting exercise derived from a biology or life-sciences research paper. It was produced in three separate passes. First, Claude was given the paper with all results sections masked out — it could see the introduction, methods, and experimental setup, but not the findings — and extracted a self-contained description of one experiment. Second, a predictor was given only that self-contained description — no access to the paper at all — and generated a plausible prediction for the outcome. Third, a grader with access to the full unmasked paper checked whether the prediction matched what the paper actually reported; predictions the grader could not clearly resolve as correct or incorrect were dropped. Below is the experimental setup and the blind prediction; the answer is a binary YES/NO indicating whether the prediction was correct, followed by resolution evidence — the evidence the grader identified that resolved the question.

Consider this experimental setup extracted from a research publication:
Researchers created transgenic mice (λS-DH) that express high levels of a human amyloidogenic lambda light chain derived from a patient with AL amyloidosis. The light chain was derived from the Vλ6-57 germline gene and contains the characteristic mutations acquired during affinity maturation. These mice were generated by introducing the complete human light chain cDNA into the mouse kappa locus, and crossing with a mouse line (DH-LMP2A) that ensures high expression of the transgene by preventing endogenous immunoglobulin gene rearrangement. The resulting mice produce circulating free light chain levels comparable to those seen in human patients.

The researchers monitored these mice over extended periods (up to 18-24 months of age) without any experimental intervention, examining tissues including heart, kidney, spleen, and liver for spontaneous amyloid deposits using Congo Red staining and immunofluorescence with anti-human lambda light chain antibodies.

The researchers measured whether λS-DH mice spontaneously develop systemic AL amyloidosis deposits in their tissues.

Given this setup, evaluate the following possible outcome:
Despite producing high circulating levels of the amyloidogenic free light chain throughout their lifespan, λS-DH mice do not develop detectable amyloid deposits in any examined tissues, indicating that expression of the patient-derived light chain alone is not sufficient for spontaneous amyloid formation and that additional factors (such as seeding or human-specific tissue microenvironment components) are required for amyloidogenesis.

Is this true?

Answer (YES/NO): NO